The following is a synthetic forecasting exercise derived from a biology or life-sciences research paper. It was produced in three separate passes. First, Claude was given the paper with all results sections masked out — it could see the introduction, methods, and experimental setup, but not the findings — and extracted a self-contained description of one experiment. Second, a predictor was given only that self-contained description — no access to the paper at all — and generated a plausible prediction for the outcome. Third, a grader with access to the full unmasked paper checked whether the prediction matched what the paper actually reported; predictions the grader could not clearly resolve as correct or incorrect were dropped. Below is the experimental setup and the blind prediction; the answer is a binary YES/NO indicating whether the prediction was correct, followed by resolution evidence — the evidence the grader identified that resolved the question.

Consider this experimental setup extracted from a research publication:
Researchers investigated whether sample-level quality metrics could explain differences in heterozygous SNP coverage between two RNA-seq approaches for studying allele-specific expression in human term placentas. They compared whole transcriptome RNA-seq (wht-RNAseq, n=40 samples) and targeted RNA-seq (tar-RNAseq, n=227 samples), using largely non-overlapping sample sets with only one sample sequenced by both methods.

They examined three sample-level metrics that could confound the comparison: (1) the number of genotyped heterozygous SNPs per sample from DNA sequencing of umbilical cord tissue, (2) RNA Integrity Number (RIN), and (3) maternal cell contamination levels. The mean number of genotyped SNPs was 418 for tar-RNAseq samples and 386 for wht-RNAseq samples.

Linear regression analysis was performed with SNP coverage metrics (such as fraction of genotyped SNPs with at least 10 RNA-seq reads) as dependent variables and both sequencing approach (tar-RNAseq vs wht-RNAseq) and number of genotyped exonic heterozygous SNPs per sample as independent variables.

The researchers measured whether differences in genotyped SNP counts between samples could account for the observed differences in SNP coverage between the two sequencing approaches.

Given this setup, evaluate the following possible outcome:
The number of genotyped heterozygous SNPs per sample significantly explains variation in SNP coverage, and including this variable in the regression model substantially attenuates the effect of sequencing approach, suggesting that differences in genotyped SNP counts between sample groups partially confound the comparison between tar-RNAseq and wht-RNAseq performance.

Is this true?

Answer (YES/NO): NO